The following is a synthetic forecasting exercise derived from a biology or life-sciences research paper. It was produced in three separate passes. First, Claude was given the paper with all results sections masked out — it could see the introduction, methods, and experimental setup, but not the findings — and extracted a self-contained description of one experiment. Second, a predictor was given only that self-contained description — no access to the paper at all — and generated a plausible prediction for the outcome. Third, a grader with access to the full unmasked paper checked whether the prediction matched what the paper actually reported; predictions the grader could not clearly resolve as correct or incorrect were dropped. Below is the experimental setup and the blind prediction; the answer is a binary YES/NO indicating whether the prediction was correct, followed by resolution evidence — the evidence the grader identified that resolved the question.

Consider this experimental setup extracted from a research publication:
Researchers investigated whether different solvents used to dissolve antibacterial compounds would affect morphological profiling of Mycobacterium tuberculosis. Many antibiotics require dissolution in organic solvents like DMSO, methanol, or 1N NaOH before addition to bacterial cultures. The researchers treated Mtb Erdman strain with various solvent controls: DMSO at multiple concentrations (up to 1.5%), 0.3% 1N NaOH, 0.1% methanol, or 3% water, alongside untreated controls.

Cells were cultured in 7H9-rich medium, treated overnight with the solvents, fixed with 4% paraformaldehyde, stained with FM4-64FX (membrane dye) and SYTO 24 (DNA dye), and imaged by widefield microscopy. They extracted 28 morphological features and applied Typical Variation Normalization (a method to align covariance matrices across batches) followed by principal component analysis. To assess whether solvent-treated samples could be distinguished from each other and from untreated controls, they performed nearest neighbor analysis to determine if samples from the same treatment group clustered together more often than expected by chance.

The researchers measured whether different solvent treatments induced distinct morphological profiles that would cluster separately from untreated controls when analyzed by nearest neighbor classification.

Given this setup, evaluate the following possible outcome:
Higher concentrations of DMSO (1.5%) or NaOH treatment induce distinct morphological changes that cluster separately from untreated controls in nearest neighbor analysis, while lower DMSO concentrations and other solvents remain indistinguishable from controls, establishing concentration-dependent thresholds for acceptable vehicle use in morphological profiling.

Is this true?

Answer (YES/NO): NO